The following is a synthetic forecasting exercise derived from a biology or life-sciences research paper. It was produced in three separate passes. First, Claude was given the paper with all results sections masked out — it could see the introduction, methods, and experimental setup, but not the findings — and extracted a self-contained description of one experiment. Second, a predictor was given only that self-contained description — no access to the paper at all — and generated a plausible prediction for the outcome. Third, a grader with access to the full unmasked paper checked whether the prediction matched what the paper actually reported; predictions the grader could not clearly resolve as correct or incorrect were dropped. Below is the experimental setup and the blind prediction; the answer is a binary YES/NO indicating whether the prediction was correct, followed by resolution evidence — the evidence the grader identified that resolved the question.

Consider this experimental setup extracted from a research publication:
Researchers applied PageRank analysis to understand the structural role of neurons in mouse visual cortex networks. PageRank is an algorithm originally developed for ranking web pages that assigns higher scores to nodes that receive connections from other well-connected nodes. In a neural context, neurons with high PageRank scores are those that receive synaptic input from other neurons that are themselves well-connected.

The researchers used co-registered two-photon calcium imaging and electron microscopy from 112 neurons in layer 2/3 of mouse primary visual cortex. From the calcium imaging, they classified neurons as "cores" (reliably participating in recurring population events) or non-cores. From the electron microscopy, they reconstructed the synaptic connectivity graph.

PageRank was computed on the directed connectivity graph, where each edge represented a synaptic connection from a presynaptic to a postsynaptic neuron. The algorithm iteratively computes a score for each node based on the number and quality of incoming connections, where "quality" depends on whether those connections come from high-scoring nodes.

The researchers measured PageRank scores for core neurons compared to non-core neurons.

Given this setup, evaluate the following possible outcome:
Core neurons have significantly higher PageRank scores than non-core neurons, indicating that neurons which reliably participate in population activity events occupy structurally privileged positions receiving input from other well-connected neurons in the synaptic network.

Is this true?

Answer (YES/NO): YES